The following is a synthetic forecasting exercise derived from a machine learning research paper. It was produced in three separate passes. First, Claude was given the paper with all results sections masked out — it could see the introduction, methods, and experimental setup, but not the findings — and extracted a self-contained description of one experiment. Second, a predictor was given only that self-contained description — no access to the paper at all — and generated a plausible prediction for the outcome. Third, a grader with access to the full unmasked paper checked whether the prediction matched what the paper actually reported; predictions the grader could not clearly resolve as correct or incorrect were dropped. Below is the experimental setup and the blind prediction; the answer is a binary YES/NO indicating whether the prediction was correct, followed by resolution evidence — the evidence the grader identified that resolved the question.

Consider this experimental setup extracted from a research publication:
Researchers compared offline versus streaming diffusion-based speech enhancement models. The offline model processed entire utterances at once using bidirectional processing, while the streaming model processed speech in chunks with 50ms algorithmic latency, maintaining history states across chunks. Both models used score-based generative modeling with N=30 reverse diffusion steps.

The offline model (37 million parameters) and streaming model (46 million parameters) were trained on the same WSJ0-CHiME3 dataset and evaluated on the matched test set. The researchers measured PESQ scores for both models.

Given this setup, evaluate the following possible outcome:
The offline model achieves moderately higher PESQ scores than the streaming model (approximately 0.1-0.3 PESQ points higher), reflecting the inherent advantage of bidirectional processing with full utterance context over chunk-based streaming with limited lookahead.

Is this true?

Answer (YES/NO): NO